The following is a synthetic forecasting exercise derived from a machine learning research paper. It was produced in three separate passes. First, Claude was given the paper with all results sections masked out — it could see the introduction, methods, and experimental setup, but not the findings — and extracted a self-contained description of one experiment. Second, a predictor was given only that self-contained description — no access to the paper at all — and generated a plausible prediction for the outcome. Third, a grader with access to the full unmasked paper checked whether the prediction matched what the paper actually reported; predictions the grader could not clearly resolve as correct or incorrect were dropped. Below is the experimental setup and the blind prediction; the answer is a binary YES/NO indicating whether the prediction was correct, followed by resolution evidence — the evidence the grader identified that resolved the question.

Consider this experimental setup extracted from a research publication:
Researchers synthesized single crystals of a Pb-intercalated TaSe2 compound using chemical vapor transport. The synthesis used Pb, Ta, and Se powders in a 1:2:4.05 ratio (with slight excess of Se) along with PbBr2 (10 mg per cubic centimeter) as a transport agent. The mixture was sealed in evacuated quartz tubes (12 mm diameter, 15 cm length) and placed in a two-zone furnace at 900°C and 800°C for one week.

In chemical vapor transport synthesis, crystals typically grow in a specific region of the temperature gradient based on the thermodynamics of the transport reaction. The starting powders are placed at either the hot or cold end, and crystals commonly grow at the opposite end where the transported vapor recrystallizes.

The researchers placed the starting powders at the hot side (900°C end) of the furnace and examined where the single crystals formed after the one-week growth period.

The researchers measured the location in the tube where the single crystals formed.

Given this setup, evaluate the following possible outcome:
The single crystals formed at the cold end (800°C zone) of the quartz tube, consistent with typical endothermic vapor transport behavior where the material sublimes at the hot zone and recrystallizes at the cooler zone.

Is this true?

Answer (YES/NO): NO